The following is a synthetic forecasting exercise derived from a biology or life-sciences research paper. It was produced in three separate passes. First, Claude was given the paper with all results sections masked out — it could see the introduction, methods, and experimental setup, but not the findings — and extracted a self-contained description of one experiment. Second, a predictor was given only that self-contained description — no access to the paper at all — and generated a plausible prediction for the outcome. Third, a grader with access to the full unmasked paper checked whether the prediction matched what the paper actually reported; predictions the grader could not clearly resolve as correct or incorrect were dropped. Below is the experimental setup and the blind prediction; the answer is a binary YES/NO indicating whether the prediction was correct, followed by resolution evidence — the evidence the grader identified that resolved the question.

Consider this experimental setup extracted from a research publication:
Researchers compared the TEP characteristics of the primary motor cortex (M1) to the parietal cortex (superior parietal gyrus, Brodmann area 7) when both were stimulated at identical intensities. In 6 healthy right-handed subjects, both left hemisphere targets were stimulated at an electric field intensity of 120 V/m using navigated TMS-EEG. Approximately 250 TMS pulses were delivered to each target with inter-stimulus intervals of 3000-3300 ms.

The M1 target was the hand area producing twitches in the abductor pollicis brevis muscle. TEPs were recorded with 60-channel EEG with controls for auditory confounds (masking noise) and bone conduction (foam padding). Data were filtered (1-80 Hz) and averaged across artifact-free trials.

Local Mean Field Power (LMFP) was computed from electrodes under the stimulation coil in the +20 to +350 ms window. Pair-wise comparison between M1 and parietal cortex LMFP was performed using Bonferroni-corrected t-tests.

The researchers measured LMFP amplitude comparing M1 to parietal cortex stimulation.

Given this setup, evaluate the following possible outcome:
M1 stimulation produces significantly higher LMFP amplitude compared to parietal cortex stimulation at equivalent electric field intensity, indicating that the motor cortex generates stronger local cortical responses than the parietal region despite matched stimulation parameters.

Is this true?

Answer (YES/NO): YES